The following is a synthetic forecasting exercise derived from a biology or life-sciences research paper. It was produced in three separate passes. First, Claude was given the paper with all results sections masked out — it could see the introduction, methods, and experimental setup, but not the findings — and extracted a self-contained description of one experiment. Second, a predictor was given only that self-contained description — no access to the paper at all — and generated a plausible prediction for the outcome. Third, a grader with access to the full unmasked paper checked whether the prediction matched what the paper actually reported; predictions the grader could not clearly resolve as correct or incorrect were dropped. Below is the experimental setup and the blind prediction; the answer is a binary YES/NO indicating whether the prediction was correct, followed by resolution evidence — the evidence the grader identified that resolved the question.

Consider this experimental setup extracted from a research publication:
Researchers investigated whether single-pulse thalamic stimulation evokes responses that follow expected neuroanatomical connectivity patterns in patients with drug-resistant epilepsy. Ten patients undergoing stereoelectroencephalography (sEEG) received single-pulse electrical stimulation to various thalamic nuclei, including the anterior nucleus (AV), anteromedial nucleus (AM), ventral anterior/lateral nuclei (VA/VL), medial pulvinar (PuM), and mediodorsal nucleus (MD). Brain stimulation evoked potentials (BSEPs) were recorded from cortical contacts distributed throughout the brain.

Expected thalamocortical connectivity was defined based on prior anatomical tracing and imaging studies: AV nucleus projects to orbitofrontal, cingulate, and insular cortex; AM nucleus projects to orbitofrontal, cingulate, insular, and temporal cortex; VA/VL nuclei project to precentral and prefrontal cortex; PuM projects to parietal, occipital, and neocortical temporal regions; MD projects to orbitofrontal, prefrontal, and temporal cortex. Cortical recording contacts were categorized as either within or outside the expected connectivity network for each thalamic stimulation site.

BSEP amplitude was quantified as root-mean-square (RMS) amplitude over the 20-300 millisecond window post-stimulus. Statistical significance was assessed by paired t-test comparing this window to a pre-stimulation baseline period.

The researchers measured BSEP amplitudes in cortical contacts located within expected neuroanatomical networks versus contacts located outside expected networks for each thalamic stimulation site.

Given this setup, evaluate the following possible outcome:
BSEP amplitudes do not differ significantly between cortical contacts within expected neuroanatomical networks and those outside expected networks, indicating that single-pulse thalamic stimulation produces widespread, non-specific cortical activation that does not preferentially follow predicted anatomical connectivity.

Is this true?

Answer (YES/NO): NO